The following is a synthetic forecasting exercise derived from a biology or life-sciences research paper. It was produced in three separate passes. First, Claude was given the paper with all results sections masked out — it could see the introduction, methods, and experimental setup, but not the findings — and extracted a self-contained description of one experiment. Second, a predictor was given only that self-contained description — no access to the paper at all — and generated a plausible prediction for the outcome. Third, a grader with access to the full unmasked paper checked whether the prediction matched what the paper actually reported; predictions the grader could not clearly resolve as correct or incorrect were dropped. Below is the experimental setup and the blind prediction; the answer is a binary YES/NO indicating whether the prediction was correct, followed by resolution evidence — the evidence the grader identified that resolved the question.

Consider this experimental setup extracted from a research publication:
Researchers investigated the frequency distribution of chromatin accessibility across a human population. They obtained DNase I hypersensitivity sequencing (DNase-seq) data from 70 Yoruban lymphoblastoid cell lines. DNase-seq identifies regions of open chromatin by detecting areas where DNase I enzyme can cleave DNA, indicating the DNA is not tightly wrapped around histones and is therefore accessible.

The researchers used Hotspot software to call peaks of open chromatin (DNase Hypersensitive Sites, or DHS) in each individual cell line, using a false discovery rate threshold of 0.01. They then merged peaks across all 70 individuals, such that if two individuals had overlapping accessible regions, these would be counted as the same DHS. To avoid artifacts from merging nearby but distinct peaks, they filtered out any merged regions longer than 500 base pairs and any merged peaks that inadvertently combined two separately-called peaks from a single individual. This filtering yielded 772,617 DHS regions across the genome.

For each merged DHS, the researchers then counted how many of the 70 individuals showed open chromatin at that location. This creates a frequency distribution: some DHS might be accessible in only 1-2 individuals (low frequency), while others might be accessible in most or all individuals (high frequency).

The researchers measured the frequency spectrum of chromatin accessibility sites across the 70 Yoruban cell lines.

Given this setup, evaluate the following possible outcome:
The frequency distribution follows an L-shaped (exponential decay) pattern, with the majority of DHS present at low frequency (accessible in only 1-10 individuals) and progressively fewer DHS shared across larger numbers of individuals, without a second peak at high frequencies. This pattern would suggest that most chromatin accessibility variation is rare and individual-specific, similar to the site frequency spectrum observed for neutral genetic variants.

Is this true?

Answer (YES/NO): NO